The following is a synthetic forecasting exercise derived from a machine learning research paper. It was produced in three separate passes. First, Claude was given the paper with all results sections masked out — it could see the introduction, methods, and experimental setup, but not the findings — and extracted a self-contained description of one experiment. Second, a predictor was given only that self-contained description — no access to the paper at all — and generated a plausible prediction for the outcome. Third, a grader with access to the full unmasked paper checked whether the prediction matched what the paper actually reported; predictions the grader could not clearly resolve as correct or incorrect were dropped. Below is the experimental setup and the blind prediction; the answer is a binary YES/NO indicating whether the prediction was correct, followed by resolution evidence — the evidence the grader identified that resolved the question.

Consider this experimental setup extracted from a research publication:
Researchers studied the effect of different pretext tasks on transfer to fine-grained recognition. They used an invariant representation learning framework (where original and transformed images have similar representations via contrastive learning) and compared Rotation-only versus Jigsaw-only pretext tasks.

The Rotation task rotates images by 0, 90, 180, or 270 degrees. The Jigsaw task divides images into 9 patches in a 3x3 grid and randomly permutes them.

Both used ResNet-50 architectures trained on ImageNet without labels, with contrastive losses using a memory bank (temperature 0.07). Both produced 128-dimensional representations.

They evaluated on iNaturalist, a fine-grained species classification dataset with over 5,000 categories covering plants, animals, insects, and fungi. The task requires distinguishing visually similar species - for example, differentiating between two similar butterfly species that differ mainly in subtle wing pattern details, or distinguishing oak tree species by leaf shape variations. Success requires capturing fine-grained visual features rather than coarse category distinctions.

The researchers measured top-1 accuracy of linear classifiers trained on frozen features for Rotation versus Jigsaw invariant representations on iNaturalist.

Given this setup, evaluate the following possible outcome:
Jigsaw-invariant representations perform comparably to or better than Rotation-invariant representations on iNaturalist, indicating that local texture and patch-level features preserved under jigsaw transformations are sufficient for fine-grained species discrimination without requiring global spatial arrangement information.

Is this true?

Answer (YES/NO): YES